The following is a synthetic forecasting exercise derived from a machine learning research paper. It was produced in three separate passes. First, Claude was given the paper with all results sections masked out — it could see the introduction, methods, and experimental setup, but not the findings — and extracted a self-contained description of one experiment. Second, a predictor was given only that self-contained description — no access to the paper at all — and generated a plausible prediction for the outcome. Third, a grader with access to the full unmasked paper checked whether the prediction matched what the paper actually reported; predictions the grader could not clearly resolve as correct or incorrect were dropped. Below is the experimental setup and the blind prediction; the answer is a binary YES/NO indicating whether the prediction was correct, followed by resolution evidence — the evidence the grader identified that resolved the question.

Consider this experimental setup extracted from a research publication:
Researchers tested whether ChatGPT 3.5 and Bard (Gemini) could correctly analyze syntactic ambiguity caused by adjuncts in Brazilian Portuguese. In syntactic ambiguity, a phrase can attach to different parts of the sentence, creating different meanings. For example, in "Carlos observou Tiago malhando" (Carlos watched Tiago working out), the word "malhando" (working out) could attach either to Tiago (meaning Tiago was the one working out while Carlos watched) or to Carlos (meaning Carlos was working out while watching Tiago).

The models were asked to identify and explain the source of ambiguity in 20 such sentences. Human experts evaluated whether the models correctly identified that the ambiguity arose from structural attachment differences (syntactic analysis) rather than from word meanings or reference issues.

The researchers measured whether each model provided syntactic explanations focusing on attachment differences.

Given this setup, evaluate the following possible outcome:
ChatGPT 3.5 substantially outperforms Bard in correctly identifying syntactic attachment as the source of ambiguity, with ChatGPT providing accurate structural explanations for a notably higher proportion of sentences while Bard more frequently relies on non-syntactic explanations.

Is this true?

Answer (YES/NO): NO